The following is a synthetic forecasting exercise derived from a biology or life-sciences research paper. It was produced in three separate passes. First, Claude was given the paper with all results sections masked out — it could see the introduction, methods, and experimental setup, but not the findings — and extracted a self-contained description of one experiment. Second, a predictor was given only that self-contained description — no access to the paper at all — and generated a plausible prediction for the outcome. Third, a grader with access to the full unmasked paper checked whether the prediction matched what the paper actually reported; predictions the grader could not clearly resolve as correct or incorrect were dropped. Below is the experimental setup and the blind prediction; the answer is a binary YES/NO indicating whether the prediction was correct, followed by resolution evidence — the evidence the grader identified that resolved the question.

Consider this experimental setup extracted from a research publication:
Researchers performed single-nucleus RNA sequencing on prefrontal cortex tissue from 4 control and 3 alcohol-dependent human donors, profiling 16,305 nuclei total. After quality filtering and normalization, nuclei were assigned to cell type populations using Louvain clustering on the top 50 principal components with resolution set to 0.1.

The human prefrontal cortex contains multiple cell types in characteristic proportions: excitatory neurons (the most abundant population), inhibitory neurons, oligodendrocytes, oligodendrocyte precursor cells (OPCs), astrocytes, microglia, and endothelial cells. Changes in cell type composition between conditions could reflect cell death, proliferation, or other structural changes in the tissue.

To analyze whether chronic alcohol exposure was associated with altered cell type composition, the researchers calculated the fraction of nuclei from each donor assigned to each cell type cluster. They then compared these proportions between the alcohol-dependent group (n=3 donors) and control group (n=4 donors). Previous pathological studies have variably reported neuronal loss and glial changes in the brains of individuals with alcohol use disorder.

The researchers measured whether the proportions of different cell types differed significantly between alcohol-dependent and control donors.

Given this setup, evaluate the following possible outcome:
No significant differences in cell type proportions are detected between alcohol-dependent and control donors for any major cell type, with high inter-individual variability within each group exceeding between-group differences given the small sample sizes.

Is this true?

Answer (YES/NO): YES